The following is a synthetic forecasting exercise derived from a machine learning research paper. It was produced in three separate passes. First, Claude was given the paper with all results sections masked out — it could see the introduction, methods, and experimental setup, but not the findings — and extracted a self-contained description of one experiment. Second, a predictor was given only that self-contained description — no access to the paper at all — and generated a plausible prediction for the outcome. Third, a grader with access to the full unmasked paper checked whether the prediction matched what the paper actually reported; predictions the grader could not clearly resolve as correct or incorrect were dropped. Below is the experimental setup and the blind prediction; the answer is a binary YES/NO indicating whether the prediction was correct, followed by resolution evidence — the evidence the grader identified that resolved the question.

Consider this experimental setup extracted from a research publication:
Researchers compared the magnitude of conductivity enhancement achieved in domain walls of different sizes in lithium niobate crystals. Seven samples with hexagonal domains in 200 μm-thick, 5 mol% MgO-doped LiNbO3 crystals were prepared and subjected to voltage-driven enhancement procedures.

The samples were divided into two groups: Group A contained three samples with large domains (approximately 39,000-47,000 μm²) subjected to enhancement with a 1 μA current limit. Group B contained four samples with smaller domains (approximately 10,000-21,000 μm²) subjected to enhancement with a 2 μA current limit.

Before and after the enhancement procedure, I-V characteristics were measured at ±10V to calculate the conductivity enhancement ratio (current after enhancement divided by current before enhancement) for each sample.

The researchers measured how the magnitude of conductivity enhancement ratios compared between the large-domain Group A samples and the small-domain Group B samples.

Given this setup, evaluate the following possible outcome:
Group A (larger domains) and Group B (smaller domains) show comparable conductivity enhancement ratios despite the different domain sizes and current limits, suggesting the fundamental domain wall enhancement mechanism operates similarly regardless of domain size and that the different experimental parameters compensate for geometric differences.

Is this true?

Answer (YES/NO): NO